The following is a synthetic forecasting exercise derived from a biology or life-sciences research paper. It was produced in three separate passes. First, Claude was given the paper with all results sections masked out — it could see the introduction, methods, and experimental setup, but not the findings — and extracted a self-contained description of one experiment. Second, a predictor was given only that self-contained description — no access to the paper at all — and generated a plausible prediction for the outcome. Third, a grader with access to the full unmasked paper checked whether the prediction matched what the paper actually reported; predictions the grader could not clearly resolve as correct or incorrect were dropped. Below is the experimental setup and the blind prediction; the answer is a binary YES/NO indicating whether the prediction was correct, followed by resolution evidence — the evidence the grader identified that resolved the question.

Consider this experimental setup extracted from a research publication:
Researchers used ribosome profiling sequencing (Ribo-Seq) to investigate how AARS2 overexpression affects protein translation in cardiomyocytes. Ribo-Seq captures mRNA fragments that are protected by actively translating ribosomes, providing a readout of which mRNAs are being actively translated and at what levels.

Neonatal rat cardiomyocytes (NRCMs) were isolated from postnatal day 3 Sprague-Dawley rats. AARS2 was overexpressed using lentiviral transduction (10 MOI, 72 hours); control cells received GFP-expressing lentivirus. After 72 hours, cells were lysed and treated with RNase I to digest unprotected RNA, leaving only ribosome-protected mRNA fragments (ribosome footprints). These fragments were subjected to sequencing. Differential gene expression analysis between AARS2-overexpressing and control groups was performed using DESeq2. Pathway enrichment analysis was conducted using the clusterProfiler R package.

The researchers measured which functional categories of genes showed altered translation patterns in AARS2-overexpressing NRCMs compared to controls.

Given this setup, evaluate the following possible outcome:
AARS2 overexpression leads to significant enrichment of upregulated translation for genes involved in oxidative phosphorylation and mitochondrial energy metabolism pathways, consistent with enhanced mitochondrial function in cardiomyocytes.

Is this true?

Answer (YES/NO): NO